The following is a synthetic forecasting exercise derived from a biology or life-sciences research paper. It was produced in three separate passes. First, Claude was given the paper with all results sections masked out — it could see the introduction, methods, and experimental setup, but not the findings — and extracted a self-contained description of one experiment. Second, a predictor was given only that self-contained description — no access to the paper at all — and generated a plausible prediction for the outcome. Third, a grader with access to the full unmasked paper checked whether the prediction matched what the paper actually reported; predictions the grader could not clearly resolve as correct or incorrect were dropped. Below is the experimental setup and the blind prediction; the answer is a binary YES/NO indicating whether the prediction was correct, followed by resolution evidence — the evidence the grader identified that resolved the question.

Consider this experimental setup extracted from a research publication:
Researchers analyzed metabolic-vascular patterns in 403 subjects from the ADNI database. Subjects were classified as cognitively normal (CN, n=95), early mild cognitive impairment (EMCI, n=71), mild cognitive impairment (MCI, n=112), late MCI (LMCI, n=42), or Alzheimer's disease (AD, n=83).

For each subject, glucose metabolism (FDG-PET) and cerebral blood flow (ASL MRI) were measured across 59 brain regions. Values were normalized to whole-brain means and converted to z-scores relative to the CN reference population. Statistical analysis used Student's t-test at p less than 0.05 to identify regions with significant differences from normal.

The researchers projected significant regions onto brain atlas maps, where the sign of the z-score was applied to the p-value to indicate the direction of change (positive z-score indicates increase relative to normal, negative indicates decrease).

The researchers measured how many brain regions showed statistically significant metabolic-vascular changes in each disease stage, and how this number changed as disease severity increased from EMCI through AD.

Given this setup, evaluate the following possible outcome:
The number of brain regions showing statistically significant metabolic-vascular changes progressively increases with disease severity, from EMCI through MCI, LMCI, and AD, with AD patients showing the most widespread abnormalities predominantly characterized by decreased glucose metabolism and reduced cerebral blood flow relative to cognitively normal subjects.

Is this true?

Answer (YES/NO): NO